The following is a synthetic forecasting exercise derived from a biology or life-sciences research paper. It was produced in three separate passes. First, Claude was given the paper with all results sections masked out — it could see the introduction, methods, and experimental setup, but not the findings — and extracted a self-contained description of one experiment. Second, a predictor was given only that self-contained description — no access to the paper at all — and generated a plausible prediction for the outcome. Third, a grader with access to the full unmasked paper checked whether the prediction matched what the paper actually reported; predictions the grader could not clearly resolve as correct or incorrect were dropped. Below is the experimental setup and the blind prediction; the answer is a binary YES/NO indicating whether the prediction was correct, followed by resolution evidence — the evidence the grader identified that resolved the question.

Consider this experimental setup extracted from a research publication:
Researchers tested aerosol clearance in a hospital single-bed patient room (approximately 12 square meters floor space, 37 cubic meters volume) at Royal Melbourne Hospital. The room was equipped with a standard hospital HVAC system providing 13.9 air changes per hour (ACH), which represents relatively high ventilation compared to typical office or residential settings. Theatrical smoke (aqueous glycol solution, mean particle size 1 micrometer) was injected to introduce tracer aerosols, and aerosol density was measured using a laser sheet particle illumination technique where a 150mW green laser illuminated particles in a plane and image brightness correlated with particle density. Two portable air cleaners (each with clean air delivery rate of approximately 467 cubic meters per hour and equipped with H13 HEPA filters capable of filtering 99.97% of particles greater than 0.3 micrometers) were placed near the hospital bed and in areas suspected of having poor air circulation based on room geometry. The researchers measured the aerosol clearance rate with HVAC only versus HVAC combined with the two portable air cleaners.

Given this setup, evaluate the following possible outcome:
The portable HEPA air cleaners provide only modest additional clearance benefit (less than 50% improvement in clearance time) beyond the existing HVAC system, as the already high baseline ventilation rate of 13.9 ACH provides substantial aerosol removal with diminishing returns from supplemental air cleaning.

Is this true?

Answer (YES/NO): NO